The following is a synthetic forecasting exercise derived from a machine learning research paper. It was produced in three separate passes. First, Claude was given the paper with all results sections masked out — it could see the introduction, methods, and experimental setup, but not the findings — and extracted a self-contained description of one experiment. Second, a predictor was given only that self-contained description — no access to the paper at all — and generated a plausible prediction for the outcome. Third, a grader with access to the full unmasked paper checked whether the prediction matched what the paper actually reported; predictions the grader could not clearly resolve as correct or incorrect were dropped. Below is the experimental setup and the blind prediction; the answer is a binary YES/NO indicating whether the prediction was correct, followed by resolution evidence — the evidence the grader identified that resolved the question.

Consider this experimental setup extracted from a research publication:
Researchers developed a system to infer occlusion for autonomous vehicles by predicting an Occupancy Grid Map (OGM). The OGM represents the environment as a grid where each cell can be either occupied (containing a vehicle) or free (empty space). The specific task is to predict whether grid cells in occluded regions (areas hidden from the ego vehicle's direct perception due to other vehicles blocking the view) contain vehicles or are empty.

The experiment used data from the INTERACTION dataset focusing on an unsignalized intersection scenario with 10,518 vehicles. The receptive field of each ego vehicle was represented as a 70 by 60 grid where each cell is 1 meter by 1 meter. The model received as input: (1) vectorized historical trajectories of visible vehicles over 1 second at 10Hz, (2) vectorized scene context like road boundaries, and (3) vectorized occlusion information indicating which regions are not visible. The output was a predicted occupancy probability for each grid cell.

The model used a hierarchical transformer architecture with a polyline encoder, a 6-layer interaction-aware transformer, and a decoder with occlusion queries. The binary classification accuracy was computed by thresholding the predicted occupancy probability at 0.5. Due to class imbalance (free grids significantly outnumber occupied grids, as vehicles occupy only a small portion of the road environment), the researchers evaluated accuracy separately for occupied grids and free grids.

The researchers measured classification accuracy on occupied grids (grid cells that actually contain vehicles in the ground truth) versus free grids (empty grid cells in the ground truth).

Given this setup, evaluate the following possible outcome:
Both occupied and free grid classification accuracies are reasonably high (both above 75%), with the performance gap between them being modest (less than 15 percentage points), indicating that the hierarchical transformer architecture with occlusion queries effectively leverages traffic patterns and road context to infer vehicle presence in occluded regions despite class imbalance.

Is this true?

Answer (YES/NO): YES